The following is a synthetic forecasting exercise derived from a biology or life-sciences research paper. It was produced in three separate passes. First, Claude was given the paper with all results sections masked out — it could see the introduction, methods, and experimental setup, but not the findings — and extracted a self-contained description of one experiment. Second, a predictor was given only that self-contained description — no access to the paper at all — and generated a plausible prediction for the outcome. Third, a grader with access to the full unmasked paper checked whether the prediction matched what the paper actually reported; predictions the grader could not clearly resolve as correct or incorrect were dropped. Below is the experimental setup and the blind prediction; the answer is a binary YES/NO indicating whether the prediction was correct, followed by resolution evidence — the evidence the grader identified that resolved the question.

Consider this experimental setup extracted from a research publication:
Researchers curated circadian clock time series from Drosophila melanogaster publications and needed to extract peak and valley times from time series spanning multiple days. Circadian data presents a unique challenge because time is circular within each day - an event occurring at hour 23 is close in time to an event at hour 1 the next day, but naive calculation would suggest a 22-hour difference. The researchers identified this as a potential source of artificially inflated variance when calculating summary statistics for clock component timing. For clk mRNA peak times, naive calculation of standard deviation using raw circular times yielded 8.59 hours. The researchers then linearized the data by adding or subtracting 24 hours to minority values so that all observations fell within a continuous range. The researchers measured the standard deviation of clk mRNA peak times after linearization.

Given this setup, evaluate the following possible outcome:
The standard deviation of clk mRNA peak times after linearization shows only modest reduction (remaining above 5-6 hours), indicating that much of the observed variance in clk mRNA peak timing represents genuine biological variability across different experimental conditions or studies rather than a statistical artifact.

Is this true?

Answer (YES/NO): NO